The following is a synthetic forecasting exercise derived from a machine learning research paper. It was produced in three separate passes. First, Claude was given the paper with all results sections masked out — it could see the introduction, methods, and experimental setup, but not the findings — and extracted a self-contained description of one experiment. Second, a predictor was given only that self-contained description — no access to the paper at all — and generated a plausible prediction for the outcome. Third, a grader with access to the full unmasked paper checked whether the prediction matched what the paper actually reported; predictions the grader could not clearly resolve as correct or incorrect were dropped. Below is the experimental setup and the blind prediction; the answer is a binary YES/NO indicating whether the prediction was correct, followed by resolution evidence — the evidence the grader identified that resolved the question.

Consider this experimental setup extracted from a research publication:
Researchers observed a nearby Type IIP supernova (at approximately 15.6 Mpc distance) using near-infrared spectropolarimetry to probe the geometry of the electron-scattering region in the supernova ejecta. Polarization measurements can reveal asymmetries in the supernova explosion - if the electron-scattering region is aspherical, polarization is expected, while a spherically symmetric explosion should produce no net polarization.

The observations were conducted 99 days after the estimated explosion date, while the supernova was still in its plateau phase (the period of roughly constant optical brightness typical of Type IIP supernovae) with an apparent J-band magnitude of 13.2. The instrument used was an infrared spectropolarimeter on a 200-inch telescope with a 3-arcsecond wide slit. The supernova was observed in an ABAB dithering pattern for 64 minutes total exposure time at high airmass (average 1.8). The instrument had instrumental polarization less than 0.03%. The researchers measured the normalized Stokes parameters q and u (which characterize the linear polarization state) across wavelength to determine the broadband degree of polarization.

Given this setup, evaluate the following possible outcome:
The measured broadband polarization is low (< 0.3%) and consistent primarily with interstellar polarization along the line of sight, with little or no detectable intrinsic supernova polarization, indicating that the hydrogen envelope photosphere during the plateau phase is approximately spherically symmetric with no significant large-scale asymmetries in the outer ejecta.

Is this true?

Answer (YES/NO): YES